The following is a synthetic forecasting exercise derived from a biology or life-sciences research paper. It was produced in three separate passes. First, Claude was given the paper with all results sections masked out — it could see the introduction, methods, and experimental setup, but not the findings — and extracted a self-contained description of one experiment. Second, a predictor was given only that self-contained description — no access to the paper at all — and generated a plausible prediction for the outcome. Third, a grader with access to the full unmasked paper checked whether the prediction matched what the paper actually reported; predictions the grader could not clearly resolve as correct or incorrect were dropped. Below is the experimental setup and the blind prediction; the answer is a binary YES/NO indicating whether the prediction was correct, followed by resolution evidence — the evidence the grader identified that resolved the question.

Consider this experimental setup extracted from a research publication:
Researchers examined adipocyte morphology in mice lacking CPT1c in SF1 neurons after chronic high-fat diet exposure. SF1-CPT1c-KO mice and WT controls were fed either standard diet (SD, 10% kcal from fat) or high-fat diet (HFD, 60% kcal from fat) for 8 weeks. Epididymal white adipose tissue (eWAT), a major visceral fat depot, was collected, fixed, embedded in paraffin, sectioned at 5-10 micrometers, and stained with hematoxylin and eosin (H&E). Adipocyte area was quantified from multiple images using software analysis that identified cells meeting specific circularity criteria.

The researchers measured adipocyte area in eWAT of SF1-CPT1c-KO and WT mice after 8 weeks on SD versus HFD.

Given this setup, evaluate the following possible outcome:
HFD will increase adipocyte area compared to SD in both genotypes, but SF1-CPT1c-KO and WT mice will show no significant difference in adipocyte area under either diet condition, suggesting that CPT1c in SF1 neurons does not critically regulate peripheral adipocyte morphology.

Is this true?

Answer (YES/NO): NO